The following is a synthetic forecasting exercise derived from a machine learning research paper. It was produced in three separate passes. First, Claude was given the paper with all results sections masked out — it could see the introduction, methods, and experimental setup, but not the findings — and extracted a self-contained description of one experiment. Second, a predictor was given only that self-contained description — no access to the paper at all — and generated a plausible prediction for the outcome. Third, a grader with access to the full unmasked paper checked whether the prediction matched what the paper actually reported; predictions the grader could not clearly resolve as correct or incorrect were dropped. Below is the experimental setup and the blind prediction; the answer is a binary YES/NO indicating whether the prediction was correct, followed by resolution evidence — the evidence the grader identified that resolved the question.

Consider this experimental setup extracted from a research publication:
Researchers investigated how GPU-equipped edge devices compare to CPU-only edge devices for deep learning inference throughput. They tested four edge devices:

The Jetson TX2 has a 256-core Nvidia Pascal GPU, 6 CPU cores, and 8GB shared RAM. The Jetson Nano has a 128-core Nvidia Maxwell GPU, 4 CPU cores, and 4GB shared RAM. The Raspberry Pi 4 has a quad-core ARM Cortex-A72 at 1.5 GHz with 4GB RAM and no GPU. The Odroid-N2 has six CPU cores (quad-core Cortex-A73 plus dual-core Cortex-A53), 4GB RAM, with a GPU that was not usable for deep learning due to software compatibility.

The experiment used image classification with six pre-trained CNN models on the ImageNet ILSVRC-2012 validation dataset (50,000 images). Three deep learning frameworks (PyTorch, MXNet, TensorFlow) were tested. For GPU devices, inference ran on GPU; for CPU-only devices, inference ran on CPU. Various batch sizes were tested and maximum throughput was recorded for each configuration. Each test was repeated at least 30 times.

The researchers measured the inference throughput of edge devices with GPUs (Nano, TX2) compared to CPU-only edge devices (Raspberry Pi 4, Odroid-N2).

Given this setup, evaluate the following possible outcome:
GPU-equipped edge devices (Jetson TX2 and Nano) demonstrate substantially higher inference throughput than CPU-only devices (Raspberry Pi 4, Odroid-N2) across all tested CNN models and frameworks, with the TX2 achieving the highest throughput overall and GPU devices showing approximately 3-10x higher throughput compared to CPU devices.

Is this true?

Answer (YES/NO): NO